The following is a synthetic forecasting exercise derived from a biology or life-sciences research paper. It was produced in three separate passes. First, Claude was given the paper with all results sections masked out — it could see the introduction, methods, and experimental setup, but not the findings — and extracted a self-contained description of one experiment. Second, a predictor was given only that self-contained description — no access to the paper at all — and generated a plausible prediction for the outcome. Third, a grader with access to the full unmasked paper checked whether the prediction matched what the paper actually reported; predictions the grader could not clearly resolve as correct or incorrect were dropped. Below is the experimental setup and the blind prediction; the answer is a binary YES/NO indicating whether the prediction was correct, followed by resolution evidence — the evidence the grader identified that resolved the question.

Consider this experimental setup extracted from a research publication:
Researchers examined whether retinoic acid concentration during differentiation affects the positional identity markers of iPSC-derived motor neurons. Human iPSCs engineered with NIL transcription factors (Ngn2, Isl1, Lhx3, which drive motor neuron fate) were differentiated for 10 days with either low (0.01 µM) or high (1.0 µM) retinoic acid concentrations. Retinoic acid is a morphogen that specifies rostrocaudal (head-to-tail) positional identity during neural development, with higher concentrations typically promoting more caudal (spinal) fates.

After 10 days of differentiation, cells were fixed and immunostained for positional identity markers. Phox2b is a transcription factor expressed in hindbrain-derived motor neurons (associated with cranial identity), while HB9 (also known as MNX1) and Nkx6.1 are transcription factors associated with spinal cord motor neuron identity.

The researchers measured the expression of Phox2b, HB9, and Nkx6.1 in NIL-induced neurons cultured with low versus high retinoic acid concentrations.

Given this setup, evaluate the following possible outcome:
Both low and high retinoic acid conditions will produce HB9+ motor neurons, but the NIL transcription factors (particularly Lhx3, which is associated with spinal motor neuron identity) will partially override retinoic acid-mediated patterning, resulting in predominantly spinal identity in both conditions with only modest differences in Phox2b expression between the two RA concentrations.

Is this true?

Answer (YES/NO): NO